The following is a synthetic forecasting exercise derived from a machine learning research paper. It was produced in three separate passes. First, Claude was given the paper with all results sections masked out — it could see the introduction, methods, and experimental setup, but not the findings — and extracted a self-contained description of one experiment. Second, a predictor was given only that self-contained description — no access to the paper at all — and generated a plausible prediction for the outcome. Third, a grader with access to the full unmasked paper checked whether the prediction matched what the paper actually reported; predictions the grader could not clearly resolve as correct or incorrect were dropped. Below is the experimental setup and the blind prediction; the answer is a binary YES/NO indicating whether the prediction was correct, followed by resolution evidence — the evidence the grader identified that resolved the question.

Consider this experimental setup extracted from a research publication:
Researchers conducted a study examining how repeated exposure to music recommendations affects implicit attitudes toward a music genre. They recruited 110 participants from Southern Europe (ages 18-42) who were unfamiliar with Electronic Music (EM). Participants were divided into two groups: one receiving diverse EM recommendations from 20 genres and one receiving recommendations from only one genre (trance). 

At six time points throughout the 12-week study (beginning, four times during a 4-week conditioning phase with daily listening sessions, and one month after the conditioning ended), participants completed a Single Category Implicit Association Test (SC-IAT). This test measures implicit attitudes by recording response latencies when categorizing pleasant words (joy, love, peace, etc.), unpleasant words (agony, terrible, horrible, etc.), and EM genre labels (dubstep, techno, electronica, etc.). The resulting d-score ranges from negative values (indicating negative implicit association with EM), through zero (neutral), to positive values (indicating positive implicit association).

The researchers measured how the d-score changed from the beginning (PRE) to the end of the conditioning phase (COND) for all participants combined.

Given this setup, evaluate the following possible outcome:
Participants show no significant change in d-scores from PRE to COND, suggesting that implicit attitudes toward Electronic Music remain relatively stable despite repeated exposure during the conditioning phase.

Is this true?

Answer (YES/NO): NO